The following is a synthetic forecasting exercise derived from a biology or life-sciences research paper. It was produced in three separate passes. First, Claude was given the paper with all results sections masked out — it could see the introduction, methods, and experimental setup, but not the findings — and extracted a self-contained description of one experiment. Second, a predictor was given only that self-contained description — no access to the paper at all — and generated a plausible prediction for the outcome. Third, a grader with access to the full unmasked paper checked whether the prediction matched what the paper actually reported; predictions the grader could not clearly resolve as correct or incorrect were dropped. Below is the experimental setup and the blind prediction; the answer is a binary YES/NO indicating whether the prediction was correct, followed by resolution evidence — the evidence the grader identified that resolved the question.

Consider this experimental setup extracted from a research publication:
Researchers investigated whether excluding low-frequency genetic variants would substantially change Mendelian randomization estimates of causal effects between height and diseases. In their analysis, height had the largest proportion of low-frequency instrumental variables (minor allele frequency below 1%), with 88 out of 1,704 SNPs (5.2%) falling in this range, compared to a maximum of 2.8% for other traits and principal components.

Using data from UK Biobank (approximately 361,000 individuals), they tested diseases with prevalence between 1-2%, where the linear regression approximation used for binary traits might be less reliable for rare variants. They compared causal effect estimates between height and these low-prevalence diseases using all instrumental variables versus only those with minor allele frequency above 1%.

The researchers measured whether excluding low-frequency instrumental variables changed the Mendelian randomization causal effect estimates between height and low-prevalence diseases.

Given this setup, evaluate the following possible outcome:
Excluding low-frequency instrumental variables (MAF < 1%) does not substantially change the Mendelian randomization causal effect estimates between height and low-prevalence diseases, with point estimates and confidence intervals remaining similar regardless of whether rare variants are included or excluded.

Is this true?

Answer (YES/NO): YES